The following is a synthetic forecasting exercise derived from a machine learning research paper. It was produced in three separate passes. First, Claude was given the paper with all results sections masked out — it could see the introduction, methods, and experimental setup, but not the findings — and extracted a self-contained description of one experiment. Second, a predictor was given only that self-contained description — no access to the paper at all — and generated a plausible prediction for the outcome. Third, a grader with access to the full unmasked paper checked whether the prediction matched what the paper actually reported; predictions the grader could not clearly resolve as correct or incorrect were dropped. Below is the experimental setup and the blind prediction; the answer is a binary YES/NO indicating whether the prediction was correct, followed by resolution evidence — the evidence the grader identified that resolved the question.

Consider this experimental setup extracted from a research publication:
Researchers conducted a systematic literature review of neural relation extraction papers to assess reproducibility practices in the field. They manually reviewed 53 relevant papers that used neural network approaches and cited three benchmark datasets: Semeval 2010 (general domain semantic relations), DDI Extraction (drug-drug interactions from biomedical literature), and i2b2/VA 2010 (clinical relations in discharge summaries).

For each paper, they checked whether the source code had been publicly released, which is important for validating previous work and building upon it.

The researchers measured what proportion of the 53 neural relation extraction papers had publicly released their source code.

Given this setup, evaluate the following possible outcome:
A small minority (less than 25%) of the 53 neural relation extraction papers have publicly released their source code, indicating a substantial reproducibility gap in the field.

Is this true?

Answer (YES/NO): NO